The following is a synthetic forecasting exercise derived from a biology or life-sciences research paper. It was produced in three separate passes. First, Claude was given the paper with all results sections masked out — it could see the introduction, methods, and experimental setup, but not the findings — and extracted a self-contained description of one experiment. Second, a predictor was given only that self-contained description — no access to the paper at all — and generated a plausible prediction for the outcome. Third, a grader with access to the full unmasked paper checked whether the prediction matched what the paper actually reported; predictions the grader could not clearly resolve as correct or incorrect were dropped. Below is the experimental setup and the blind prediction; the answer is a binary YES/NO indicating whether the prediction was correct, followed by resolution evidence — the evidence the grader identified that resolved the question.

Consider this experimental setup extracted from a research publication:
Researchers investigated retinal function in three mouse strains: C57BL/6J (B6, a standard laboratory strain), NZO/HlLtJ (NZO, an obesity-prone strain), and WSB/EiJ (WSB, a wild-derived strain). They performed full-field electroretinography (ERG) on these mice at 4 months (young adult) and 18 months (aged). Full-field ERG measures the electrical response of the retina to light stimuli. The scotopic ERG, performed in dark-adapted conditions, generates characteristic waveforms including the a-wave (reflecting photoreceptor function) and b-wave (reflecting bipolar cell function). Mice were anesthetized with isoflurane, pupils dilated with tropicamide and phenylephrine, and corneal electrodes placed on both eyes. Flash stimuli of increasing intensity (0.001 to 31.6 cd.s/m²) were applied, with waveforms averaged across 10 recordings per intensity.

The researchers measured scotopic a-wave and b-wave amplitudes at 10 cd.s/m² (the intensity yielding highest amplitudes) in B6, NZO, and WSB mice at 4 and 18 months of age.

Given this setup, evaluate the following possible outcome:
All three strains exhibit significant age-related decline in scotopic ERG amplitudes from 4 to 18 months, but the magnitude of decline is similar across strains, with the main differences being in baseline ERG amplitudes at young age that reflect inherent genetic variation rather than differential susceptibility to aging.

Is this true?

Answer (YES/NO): NO